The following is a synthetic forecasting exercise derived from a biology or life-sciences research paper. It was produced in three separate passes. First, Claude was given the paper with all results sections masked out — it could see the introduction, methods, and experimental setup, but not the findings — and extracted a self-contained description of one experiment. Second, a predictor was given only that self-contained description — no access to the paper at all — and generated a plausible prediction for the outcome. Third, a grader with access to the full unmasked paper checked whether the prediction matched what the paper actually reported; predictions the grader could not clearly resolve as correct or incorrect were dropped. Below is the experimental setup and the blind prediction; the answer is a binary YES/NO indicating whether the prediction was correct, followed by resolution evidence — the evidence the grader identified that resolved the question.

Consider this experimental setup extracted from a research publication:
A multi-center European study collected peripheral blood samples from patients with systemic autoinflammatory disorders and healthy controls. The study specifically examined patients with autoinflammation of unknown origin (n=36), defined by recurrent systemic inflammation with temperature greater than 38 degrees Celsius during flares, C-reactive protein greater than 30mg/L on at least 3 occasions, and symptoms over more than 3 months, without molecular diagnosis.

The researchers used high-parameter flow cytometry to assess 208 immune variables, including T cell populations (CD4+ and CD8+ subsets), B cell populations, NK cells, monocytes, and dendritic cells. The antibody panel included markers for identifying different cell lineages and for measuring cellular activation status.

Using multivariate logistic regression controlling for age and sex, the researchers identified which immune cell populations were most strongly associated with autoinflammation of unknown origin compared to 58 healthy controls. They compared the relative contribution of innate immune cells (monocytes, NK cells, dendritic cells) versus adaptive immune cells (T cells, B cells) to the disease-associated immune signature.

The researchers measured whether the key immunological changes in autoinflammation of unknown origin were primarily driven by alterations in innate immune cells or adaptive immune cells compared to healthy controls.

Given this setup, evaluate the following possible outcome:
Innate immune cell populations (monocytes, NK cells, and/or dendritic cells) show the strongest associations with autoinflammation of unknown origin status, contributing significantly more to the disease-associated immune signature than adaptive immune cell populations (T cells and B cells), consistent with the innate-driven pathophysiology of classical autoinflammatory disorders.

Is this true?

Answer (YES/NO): NO